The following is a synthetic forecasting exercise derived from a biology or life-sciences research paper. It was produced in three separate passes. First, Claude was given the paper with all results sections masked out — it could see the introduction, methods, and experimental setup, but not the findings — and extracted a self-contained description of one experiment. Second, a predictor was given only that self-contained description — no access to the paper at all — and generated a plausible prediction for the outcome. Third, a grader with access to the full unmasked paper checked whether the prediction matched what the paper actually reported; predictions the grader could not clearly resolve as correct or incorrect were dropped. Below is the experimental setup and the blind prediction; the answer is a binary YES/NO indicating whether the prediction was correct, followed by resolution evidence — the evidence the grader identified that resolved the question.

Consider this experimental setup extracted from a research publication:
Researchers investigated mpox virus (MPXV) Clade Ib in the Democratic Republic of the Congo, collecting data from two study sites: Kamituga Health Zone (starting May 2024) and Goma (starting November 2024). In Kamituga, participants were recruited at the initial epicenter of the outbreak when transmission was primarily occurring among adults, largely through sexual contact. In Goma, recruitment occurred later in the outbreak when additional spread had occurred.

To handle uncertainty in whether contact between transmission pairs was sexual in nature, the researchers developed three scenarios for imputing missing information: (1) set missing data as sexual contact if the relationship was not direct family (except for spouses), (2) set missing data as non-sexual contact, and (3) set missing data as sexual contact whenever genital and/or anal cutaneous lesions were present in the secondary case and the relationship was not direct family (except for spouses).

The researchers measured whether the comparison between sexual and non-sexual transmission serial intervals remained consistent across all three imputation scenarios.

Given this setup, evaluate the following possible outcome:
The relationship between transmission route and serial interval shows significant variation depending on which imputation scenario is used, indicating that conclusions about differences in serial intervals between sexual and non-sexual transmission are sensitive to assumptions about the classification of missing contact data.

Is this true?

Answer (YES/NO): NO